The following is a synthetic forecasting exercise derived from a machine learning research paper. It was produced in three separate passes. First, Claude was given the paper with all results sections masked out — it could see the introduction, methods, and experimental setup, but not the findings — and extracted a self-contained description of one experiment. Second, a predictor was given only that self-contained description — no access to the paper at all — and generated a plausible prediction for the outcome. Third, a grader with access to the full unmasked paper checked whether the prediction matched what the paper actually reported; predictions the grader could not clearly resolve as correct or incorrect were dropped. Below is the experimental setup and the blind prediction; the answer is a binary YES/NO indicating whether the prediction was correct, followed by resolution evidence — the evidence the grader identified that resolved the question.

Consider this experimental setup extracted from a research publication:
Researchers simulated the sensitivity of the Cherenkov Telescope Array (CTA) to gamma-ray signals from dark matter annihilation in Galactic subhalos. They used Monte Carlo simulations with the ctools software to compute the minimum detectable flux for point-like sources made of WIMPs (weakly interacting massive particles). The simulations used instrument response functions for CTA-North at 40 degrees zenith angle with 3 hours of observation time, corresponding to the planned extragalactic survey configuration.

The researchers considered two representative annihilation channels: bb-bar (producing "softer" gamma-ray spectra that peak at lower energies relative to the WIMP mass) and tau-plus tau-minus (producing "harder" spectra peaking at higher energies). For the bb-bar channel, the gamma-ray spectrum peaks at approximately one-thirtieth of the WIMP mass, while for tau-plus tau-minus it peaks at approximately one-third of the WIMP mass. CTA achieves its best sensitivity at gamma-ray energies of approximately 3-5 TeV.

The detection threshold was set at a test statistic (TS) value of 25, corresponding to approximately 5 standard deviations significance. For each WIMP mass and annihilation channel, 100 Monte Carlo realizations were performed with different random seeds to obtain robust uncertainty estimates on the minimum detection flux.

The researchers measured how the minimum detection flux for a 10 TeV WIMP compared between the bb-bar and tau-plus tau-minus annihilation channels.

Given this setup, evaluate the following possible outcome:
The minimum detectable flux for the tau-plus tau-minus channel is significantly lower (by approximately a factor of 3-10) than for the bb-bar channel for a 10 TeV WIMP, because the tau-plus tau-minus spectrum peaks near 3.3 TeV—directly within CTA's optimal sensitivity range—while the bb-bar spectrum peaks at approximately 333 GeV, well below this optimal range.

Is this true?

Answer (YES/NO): NO